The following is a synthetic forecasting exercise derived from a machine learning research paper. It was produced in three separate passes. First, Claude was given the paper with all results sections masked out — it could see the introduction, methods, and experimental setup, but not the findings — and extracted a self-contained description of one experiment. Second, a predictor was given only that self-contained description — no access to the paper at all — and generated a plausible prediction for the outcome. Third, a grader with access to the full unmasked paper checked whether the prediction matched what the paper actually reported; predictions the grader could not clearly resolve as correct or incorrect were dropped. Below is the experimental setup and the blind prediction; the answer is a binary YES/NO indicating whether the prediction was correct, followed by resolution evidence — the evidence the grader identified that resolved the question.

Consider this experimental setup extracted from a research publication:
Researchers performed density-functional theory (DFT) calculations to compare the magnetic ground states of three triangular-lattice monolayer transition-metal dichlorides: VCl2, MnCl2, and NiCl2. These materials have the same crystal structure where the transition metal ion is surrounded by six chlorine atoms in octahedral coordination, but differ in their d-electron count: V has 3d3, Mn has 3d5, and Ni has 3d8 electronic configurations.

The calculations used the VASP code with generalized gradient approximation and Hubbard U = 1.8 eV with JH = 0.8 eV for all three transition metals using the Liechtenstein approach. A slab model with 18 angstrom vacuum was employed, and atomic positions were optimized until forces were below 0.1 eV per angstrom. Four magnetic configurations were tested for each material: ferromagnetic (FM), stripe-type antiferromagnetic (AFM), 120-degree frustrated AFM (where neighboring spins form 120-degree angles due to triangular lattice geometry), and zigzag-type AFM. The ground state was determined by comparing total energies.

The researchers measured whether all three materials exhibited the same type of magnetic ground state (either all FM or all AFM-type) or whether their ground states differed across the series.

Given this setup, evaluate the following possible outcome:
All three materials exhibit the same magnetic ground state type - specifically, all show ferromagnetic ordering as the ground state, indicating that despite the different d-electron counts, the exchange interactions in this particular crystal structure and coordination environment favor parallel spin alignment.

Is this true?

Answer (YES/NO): NO